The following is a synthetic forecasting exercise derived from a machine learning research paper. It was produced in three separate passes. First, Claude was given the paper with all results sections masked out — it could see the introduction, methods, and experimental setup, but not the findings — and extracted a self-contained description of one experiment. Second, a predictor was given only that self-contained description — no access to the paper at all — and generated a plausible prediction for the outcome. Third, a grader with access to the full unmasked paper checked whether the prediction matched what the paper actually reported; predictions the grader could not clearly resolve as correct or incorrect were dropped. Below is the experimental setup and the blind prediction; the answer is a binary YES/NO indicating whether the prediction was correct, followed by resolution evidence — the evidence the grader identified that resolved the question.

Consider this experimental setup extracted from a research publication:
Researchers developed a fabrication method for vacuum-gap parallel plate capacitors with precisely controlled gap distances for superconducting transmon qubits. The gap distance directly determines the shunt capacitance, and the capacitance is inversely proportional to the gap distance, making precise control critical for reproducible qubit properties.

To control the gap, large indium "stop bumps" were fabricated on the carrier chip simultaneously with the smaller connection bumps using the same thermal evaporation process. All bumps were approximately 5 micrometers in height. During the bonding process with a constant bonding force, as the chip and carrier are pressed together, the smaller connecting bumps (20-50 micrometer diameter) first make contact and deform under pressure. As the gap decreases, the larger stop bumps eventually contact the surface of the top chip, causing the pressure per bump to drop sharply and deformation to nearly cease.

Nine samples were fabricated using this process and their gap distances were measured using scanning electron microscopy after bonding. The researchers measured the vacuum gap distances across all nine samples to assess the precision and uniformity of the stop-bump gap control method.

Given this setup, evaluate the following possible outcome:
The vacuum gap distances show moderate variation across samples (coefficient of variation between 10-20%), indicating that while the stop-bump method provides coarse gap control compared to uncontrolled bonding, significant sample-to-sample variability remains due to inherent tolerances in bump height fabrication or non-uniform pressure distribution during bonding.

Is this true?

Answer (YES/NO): NO